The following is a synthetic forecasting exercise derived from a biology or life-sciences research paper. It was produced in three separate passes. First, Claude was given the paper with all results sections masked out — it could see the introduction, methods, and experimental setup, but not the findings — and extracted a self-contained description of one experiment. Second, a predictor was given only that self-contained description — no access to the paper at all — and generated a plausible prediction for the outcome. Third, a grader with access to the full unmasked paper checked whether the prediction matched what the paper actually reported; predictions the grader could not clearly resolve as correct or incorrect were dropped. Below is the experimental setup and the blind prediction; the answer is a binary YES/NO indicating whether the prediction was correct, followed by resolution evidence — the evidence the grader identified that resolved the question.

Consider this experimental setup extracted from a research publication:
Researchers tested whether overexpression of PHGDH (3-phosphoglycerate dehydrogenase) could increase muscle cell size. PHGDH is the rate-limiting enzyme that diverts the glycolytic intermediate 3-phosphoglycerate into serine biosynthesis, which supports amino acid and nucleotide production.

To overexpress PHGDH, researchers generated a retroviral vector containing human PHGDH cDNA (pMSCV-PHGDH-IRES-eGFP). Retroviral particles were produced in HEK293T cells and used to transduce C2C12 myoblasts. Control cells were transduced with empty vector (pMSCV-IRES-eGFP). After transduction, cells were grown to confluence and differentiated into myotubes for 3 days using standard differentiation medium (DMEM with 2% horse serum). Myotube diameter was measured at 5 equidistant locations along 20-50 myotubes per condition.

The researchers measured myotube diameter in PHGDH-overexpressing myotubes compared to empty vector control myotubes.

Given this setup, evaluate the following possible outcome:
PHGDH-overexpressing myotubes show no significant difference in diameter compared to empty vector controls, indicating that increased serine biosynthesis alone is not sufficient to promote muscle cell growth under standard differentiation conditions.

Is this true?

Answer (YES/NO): NO